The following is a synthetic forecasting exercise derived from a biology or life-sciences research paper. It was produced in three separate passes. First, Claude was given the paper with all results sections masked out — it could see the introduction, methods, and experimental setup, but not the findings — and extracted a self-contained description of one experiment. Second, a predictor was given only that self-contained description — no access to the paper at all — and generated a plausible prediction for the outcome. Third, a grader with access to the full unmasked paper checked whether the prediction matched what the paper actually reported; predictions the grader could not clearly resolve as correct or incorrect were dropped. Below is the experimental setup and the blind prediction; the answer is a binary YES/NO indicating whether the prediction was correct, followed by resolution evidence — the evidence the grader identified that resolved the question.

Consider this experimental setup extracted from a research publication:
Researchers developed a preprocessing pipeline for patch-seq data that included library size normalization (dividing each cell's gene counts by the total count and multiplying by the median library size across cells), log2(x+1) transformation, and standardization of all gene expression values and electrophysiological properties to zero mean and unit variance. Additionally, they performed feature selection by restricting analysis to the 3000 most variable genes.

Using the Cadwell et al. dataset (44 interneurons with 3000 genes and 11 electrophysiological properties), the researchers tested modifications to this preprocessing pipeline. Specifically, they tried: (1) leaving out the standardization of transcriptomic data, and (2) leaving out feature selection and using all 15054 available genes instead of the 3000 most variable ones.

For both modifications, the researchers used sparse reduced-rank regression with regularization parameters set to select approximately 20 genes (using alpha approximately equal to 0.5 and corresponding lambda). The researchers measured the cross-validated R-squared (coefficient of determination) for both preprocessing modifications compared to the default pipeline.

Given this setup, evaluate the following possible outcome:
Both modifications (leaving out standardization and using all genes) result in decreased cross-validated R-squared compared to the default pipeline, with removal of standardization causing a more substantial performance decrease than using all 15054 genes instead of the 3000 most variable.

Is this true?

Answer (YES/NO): NO